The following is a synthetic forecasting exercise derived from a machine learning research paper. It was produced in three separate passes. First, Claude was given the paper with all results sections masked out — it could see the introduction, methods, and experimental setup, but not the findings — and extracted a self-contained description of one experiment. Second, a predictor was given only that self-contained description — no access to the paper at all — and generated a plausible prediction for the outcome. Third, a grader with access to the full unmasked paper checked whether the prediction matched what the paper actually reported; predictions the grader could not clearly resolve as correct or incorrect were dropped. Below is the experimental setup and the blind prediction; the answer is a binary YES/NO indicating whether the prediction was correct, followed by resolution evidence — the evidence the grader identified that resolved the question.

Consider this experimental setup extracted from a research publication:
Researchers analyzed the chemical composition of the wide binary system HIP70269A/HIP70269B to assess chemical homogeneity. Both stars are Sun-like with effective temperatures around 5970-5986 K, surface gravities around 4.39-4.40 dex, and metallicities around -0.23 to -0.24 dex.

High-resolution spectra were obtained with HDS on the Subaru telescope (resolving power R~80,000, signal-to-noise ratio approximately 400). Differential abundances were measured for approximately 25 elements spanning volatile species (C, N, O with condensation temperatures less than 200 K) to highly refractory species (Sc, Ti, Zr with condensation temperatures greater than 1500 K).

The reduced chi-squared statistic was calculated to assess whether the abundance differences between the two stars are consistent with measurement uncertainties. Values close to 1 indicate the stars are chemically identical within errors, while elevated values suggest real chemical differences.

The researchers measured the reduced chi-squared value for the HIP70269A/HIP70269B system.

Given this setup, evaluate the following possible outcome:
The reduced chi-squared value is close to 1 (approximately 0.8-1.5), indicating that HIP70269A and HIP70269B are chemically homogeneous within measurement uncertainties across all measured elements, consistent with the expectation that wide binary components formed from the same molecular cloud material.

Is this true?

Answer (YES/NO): NO